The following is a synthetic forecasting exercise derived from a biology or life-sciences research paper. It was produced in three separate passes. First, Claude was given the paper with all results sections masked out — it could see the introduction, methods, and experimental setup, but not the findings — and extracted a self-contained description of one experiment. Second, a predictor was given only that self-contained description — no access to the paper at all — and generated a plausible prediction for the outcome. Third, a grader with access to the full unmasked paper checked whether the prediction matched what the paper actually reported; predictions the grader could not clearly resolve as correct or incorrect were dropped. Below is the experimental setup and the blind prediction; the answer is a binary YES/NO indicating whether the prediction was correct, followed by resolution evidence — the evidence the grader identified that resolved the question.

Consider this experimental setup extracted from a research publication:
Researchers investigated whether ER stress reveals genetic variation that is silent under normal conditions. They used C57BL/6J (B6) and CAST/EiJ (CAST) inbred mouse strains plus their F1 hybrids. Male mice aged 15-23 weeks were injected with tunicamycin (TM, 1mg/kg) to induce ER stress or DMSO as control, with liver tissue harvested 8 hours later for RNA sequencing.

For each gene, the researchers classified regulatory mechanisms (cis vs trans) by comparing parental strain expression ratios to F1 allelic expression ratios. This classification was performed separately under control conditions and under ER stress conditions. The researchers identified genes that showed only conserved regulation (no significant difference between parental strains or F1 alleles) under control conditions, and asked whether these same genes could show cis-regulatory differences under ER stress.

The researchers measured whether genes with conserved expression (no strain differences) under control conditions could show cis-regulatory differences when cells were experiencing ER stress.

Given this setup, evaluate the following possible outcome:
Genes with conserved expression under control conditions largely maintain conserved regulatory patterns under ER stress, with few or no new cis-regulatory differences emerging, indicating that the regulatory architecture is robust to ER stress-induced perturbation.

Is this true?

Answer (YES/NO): NO